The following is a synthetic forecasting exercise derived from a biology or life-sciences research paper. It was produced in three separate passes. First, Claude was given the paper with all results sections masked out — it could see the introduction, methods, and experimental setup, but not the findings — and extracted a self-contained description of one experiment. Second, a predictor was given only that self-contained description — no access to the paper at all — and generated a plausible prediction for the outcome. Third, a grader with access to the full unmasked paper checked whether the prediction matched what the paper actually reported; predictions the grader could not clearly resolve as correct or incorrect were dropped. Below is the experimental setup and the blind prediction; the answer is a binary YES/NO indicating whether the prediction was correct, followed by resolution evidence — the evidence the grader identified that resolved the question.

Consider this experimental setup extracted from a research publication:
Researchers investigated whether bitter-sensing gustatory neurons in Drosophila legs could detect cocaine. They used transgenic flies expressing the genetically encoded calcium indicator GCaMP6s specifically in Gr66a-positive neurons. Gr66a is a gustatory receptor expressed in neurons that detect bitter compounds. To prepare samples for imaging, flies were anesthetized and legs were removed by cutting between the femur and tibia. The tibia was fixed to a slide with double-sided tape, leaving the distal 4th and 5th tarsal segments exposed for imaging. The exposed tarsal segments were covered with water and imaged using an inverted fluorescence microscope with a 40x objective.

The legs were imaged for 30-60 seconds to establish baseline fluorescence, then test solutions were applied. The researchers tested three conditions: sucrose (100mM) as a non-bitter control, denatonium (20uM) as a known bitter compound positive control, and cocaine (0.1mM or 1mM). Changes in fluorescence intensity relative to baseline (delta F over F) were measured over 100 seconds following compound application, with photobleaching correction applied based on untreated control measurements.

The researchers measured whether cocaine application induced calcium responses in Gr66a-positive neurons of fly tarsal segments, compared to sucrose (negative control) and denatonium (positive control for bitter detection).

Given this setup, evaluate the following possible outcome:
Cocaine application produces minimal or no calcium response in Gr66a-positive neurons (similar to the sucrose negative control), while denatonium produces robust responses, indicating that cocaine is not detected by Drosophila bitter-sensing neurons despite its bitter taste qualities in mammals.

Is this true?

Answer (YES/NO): NO